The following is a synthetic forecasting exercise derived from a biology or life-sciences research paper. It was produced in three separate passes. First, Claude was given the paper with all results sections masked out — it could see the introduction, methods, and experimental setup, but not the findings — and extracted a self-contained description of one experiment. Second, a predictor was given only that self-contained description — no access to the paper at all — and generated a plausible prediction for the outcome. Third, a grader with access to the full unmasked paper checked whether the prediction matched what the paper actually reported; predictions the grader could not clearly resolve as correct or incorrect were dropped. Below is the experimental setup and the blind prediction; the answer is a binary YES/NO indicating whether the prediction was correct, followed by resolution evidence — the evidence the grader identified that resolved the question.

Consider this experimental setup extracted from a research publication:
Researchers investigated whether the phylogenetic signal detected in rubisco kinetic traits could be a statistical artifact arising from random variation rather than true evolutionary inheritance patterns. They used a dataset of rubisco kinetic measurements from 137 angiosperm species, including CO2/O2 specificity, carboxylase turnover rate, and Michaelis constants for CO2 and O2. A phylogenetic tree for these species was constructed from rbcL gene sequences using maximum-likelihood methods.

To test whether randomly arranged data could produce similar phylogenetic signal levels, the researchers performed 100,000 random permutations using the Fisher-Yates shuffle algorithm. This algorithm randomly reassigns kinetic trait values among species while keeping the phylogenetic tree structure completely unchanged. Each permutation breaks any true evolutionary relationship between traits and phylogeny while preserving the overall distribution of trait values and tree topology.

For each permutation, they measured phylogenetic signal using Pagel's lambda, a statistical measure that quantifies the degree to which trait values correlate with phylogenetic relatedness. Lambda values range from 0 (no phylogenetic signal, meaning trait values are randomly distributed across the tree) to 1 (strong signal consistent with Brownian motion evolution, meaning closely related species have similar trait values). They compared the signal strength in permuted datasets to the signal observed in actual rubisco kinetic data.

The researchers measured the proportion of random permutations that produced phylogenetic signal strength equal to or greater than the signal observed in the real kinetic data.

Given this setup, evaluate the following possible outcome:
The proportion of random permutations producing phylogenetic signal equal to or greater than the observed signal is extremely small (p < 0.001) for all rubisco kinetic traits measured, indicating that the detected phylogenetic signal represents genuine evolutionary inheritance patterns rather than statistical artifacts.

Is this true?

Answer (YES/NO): NO